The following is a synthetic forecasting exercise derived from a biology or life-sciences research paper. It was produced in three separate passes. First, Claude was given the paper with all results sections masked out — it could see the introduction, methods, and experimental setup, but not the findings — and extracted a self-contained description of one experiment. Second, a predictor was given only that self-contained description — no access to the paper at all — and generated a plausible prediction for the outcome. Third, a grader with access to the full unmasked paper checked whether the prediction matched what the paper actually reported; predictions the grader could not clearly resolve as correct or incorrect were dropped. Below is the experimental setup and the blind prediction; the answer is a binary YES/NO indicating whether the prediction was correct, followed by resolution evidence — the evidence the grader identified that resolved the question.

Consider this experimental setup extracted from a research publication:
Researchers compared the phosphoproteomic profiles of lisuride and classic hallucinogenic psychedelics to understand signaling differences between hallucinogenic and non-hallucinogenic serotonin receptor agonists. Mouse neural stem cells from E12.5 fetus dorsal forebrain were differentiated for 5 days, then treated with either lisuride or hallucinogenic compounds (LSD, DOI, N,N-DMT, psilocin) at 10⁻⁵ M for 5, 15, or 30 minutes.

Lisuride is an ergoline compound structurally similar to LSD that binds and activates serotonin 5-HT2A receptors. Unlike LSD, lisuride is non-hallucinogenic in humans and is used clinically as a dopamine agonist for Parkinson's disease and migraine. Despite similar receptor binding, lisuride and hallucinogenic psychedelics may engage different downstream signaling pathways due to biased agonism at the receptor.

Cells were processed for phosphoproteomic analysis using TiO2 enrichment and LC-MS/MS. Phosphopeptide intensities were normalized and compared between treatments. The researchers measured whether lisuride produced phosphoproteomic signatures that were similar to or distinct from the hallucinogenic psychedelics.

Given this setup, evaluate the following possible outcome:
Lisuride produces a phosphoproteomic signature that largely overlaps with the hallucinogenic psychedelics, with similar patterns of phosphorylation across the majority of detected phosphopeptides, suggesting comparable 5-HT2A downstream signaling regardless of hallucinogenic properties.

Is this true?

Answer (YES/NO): NO